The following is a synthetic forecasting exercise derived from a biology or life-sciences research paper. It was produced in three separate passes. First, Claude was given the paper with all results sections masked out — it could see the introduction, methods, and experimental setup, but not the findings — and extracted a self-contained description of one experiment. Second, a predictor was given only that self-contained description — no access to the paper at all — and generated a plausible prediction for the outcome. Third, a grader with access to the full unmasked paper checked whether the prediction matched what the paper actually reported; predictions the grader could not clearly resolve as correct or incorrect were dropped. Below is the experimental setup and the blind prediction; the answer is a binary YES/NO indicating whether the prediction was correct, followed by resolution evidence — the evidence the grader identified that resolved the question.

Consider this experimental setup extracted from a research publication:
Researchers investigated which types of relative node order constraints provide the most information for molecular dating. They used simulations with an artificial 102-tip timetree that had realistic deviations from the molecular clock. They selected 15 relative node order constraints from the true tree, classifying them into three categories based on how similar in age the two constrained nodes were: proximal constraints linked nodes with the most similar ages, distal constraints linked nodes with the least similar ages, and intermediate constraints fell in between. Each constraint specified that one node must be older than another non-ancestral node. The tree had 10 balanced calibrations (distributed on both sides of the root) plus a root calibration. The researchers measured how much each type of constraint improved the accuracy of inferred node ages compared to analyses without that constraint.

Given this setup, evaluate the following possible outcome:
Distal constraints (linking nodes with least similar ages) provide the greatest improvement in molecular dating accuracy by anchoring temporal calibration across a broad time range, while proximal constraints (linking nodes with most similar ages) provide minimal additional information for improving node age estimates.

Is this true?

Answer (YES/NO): NO